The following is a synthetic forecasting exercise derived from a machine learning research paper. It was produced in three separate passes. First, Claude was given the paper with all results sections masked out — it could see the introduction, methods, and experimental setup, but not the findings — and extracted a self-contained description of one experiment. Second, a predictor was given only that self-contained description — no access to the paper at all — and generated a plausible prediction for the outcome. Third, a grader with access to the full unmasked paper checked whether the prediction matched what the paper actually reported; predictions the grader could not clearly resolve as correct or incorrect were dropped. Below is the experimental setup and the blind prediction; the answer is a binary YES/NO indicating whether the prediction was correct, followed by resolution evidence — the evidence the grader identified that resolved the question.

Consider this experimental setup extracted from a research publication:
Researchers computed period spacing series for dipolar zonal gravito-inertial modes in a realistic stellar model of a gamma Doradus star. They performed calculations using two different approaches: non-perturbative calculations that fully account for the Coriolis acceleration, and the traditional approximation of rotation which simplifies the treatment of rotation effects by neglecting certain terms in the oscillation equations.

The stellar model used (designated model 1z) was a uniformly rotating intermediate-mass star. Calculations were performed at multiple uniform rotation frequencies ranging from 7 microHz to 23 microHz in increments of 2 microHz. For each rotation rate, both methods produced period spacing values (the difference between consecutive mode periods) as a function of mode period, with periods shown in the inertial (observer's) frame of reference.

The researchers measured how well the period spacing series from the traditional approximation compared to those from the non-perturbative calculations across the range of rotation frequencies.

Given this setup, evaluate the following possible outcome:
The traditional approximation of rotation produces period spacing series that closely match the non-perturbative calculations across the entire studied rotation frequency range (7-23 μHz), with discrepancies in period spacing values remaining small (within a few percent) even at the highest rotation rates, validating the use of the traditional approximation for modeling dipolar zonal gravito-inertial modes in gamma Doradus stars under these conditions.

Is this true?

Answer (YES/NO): NO